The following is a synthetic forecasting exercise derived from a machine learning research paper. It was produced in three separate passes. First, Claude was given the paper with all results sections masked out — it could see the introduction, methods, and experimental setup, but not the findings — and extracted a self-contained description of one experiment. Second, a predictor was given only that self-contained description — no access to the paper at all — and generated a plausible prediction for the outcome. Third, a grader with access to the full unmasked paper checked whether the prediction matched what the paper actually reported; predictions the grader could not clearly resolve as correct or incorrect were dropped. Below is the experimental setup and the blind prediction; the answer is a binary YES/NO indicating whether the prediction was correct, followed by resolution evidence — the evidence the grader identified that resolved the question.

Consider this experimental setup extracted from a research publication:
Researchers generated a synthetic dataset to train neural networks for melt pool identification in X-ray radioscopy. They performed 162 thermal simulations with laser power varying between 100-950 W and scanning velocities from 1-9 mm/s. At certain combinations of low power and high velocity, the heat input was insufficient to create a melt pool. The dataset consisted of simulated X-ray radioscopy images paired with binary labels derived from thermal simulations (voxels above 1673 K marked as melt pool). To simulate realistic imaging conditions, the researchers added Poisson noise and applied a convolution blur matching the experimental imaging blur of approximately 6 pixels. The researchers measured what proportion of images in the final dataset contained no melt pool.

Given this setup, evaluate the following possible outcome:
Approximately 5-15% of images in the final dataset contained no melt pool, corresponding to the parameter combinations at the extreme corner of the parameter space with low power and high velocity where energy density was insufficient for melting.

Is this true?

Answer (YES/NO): YES